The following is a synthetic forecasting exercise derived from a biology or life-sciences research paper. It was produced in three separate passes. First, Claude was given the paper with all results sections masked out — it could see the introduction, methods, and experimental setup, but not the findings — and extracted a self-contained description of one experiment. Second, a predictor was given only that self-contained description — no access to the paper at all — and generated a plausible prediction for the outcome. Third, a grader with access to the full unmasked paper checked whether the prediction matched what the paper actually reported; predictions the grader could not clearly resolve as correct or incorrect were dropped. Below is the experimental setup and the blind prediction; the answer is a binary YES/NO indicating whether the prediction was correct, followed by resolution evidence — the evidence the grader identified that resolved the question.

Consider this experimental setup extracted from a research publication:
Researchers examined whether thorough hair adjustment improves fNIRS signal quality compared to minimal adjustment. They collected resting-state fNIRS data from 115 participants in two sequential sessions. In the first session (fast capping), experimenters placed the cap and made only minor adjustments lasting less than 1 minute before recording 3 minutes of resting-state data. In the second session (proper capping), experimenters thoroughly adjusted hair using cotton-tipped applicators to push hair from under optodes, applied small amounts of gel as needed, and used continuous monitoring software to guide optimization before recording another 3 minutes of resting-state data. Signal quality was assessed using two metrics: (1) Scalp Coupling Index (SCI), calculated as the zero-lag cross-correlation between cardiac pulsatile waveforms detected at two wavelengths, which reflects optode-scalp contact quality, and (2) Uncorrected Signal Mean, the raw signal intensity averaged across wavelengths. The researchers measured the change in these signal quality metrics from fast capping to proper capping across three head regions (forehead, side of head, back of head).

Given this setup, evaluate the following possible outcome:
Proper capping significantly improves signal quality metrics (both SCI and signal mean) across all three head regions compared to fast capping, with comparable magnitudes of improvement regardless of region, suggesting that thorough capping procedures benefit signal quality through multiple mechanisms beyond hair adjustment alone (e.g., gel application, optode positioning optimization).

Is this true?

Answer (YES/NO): NO